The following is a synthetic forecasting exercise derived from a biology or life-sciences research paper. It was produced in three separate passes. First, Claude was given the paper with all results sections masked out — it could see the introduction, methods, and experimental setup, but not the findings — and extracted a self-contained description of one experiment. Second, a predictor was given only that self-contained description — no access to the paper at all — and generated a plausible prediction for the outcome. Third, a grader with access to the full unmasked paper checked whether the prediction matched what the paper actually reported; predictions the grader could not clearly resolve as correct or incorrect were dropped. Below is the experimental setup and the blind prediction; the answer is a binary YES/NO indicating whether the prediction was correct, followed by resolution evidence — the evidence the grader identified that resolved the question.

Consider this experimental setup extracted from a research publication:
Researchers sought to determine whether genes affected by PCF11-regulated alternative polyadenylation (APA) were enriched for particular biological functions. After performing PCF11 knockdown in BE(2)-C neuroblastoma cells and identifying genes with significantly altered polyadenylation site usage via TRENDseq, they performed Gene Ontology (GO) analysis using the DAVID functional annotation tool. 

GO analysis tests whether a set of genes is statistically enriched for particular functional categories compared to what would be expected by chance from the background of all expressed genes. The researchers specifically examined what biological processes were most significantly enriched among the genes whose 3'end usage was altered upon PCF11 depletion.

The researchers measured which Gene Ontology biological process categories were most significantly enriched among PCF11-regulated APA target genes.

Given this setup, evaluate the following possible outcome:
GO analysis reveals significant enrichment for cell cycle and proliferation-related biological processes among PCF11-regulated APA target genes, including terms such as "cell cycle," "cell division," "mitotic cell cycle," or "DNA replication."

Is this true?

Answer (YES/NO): NO